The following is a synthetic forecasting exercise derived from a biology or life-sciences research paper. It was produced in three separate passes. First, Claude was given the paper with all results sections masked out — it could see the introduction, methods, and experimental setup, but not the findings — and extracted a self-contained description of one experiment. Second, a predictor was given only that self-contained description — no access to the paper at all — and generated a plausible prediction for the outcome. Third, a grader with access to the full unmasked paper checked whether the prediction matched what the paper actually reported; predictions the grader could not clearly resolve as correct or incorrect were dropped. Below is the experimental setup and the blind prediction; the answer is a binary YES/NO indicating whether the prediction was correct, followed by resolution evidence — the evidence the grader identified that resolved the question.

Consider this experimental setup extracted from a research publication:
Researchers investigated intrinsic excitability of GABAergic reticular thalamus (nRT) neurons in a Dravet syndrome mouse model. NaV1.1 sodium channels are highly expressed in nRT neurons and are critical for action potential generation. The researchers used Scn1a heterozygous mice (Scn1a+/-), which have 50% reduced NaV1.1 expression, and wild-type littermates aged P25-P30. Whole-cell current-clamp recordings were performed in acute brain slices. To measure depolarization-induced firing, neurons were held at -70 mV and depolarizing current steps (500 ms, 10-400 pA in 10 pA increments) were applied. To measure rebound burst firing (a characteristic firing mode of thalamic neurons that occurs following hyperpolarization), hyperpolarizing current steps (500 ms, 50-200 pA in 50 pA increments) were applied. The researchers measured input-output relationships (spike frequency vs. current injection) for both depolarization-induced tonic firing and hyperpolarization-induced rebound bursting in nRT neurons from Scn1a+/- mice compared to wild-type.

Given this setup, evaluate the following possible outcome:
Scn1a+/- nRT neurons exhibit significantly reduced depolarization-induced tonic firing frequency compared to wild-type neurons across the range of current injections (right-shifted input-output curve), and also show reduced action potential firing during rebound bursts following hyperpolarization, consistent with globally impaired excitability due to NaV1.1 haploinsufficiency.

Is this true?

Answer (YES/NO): YES